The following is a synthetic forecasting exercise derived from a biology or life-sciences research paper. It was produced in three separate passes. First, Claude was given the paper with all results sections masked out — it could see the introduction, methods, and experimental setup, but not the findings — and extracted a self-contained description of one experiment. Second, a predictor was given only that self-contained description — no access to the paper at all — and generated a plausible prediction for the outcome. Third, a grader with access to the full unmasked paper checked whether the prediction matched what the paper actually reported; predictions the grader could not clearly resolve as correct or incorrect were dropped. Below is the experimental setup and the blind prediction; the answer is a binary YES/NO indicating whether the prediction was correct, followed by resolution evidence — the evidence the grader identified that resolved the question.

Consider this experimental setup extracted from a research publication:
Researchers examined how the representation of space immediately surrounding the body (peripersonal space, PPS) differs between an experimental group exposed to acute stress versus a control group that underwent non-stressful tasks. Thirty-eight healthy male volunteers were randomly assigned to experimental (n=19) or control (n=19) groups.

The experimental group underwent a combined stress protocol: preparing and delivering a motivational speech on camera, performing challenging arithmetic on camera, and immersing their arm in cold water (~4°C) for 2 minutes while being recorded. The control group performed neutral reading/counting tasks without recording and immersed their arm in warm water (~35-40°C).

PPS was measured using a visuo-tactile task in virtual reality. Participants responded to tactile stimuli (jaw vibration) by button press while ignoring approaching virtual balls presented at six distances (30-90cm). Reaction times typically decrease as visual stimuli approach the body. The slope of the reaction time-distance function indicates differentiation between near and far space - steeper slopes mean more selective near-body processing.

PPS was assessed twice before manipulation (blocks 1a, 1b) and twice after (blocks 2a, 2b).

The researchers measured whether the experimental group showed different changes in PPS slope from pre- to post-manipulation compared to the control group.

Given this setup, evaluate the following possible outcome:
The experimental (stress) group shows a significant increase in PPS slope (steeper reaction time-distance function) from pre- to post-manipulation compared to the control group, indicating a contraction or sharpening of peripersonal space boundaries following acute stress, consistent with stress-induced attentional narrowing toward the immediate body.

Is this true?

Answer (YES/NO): NO